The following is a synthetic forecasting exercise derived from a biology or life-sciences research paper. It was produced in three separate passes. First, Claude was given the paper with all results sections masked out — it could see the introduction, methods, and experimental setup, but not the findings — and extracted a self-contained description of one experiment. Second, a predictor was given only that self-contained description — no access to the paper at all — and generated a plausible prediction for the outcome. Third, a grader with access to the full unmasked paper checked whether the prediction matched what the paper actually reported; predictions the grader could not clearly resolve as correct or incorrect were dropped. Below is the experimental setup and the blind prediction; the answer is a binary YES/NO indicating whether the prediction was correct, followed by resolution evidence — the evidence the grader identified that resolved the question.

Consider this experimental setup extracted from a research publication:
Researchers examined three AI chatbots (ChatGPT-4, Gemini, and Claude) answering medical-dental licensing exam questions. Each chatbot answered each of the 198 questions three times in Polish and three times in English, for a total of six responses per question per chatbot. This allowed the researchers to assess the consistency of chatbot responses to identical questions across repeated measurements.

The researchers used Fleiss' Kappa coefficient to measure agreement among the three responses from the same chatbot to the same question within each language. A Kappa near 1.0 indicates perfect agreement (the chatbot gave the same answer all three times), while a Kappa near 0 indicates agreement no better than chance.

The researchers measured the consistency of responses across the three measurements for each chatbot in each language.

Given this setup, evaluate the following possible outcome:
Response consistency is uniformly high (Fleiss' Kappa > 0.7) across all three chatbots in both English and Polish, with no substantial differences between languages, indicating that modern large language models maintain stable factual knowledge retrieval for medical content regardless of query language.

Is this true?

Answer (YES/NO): NO